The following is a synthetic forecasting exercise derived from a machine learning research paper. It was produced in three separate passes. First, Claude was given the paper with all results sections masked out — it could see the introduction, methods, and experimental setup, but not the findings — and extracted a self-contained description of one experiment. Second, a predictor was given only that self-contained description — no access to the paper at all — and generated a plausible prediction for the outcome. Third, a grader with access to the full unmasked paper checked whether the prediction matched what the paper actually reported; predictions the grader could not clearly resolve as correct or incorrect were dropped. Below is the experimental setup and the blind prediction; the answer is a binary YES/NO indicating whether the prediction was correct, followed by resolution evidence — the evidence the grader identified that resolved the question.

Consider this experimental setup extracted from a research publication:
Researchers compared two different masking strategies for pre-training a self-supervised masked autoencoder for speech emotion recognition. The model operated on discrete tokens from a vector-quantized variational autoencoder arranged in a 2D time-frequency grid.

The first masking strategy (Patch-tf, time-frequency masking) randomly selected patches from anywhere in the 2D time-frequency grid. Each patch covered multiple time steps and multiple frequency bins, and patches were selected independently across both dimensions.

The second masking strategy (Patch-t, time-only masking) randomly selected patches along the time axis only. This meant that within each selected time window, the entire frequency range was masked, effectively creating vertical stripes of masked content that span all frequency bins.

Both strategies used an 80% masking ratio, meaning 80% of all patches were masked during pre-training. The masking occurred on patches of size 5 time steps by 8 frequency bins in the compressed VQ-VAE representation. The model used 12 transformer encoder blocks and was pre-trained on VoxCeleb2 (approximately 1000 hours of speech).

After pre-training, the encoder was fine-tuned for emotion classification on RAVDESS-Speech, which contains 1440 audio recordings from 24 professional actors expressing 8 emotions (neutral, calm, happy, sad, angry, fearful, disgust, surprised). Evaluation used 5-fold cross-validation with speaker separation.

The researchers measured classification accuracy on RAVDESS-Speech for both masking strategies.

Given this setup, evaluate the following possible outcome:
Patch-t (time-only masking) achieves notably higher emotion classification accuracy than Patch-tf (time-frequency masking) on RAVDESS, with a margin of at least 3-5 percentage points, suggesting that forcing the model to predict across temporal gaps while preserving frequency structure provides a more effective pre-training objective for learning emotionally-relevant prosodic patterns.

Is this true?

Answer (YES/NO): NO